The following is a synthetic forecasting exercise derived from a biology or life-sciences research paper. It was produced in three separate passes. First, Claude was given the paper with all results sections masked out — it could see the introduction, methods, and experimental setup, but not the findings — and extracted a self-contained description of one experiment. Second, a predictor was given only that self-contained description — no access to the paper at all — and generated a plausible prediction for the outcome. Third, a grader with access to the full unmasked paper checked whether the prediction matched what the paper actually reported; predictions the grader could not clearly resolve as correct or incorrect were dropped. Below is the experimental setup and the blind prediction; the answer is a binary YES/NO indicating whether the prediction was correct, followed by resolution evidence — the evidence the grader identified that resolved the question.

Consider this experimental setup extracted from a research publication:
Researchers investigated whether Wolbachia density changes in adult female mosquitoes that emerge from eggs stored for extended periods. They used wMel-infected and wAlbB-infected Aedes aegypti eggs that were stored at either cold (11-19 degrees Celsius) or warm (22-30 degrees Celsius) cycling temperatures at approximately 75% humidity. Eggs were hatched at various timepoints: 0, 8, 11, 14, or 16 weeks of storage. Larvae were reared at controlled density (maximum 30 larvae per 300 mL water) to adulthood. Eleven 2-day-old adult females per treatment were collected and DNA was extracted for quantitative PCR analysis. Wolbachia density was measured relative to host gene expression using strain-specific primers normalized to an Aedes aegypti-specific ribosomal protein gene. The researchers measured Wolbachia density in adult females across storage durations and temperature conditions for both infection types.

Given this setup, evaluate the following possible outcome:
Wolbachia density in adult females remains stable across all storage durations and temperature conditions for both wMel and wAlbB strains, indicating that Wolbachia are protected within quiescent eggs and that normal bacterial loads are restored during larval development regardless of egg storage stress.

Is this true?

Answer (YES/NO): NO